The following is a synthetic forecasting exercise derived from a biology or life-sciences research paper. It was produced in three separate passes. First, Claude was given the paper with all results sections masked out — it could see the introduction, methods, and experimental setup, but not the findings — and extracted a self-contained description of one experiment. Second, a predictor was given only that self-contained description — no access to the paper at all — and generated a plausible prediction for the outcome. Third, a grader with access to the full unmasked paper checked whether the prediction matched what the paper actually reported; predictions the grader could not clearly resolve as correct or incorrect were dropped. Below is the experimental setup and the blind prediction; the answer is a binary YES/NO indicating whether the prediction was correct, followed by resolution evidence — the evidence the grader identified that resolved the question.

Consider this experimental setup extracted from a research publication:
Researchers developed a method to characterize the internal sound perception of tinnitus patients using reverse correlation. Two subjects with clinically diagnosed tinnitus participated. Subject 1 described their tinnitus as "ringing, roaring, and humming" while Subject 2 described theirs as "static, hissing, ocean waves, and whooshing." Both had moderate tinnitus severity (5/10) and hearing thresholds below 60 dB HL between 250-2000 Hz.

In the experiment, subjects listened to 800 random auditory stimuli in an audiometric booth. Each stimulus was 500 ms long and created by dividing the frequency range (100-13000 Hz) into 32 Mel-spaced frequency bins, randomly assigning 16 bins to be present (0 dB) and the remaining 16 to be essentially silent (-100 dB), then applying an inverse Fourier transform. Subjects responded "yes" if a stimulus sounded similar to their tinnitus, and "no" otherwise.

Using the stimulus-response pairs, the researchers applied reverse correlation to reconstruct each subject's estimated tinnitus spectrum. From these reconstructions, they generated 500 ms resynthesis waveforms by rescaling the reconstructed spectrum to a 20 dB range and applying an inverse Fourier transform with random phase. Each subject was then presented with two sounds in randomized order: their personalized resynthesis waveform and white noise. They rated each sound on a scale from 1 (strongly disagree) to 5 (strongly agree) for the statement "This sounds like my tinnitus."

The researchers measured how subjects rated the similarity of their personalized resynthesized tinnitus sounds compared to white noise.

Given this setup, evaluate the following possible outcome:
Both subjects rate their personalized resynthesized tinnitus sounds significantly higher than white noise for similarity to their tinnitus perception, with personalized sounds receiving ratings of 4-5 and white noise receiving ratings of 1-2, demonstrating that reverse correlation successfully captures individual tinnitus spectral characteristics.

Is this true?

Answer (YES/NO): NO